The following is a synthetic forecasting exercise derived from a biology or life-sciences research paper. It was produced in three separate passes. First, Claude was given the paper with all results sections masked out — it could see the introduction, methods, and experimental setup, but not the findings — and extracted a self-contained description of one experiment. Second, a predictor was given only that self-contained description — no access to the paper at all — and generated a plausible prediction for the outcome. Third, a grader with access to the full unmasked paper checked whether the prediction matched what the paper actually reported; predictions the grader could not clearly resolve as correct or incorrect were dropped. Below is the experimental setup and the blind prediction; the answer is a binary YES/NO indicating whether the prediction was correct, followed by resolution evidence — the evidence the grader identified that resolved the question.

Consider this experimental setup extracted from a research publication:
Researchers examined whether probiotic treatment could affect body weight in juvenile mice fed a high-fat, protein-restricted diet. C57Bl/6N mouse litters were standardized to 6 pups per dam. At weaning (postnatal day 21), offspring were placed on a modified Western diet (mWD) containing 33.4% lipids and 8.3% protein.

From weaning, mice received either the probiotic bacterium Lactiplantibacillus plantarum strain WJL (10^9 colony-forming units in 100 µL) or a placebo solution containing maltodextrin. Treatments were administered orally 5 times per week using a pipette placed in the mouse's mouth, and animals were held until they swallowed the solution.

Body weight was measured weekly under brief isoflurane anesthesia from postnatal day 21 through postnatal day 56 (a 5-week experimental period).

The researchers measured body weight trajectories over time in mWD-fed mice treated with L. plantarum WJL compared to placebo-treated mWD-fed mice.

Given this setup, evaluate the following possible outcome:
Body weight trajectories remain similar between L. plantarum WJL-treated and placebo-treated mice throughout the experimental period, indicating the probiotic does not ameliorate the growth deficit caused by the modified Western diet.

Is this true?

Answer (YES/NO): YES